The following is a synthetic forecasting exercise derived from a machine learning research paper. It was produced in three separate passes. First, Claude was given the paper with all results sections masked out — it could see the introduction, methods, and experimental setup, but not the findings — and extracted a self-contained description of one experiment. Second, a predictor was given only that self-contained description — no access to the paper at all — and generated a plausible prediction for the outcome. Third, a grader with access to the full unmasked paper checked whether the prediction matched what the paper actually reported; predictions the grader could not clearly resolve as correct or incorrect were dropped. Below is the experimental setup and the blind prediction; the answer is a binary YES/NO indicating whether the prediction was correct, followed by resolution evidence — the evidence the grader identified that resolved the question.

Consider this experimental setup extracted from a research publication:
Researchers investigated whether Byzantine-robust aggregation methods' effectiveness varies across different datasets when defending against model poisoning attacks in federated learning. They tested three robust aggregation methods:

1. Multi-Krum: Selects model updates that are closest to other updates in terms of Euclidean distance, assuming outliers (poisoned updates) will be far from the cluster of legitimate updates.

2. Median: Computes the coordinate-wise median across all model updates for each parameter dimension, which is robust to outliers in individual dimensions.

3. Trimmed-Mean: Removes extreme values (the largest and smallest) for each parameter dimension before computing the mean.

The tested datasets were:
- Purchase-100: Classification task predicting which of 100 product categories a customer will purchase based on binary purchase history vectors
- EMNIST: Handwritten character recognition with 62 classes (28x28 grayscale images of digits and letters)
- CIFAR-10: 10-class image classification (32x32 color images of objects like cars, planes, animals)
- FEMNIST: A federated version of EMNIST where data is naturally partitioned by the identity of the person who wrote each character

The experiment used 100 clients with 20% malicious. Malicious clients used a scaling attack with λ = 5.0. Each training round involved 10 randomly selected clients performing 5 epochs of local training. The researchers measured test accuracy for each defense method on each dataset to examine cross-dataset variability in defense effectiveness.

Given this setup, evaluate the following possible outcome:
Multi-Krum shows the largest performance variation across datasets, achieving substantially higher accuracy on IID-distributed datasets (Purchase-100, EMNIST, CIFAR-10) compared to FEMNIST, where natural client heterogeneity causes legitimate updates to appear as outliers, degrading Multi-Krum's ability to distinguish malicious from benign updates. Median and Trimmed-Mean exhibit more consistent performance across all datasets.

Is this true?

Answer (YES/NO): NO